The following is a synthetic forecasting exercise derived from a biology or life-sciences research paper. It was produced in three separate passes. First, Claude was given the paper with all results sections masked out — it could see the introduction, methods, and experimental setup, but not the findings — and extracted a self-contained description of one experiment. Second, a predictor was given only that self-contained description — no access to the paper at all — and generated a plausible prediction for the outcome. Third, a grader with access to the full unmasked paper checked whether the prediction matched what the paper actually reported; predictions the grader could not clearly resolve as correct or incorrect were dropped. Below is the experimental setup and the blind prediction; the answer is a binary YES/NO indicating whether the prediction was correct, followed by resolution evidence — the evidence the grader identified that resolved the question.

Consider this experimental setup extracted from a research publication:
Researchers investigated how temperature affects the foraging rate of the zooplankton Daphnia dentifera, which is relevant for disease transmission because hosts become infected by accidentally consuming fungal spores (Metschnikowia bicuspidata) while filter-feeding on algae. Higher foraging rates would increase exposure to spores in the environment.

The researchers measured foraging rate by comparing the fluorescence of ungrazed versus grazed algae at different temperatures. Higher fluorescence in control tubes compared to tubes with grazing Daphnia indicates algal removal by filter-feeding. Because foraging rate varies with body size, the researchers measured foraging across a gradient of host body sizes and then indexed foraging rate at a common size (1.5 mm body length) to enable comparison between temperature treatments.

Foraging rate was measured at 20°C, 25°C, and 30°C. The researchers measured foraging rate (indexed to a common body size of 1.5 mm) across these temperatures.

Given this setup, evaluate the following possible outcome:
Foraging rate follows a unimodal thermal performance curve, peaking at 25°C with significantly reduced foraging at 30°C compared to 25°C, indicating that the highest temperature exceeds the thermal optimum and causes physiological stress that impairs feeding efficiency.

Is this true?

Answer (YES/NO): NO